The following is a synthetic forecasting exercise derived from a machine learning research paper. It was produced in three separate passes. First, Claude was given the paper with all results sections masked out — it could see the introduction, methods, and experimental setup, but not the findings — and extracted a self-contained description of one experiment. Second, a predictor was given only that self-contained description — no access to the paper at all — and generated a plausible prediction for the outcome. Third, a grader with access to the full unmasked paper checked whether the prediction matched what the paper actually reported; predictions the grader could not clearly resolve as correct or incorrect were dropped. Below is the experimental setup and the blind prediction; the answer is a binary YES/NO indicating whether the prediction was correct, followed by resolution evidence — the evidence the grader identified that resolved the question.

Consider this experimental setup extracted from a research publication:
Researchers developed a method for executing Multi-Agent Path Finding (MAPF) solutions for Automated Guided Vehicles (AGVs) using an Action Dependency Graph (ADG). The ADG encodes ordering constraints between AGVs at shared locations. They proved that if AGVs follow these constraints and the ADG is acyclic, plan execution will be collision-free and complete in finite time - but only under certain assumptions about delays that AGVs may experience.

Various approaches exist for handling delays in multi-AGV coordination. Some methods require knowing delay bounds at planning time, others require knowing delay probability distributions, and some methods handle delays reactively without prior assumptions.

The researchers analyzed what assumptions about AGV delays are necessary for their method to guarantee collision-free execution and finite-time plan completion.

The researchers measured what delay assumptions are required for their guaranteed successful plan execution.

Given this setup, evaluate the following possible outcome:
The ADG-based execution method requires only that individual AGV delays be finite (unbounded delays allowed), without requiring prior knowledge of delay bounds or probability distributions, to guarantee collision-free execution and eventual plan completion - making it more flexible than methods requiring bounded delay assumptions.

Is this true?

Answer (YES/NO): YES